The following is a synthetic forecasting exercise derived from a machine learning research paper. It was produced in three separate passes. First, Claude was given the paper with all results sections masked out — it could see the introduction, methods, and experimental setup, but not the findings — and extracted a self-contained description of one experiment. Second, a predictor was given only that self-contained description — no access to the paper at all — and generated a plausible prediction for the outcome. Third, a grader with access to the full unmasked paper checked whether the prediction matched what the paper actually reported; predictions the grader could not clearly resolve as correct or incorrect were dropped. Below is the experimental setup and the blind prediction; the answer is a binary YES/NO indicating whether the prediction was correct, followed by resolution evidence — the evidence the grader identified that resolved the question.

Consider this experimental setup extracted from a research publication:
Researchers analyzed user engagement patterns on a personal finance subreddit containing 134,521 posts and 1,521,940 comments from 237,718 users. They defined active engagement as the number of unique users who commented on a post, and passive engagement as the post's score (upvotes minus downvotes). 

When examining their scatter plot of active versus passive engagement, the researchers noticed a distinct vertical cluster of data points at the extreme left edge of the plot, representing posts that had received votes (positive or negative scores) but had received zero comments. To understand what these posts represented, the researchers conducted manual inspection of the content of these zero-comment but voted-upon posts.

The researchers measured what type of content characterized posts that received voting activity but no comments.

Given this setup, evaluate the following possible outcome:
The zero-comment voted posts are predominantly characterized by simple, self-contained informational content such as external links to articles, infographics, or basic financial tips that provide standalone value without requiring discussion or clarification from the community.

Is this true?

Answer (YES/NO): NO